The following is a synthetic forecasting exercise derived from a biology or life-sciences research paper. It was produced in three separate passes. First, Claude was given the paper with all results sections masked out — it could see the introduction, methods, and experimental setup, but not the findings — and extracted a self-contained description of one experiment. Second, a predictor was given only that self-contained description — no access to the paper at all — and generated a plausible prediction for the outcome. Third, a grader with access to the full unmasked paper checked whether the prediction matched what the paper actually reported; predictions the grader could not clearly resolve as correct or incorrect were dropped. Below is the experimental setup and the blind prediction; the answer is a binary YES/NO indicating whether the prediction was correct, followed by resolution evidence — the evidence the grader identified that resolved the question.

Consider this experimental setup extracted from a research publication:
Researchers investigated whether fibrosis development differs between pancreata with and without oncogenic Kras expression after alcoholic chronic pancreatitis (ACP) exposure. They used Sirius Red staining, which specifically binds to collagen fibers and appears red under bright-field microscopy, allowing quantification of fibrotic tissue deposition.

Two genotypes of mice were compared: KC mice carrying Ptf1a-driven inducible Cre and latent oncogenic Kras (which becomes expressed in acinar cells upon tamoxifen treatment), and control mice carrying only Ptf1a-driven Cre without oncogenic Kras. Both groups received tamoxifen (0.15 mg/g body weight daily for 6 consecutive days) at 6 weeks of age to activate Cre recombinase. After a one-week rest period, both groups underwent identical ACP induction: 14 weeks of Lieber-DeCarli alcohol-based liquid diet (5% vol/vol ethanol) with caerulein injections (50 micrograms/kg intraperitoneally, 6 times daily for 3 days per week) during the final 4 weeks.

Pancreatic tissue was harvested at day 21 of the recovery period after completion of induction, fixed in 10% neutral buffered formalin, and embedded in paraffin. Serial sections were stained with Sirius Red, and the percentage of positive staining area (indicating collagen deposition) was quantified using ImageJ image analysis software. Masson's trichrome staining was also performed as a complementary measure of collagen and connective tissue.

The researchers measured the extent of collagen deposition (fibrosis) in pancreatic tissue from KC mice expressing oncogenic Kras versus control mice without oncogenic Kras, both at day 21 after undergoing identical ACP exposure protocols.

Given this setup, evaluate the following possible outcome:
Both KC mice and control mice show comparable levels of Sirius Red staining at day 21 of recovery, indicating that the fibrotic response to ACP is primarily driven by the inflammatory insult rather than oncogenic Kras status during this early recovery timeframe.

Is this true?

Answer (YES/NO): NO